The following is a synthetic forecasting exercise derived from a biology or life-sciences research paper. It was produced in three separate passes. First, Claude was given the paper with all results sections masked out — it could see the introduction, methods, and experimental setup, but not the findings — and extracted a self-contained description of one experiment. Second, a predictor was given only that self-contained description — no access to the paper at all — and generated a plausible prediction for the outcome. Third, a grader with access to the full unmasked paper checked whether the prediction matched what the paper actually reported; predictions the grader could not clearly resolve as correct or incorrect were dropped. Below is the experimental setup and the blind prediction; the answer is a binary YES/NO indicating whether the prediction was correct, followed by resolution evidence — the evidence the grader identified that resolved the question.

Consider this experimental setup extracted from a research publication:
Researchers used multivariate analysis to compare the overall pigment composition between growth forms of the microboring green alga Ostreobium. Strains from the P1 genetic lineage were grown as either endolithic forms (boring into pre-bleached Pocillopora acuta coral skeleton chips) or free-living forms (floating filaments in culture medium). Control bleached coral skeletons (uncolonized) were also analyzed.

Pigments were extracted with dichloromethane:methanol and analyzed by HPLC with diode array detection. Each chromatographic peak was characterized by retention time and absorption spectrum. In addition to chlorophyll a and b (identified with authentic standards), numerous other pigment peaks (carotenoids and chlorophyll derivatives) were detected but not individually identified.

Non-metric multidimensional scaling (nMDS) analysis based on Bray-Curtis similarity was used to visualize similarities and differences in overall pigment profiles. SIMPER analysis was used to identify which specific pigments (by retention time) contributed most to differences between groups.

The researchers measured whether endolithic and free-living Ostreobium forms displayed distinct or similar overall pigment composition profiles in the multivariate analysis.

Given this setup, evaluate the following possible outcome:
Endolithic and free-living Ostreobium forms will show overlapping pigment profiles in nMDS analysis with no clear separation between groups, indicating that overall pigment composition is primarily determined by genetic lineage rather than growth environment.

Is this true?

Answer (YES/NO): NO